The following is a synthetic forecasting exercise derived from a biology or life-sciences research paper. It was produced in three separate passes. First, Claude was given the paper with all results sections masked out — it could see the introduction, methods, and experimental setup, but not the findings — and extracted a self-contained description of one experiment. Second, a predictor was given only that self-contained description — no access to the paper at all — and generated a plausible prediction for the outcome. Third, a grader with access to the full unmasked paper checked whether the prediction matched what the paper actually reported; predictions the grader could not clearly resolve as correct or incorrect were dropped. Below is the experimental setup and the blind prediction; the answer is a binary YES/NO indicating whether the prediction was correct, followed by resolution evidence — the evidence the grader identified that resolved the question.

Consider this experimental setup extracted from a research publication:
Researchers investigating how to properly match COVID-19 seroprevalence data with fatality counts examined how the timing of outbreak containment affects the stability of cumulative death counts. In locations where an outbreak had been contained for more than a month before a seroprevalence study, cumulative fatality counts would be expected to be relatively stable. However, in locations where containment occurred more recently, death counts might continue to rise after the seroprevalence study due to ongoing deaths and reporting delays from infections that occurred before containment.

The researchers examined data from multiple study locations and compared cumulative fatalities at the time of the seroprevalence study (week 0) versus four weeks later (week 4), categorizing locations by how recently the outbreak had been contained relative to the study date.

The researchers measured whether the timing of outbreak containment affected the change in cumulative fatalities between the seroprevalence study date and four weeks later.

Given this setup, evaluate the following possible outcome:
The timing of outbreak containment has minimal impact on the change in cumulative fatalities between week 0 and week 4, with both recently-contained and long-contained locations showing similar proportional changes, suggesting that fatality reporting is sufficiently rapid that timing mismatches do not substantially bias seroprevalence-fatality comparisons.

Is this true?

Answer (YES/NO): NO